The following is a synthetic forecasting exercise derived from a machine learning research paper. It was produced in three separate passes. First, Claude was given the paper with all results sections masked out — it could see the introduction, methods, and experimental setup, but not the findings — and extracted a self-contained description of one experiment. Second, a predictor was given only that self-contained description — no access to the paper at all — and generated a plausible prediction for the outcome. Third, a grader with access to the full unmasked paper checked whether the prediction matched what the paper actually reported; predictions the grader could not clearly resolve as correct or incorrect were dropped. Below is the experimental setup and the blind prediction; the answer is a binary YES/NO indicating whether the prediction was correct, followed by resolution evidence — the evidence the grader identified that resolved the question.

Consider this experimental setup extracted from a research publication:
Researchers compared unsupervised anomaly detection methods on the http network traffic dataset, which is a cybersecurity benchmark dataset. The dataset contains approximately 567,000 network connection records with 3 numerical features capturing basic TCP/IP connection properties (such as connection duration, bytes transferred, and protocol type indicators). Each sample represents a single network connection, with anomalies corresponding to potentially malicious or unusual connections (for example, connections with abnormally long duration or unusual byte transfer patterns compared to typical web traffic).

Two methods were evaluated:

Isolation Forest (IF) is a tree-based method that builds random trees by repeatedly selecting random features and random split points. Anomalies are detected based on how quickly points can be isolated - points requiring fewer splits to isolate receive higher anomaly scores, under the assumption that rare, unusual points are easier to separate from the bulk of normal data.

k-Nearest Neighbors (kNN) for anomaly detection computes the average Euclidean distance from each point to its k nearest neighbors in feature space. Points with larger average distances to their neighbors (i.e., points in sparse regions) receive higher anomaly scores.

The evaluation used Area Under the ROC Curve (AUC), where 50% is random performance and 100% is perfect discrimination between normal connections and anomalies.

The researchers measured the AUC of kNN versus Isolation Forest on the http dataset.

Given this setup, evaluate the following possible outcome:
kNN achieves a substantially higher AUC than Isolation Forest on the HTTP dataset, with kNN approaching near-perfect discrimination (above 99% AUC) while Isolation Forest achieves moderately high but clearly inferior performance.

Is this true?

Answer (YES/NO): NO